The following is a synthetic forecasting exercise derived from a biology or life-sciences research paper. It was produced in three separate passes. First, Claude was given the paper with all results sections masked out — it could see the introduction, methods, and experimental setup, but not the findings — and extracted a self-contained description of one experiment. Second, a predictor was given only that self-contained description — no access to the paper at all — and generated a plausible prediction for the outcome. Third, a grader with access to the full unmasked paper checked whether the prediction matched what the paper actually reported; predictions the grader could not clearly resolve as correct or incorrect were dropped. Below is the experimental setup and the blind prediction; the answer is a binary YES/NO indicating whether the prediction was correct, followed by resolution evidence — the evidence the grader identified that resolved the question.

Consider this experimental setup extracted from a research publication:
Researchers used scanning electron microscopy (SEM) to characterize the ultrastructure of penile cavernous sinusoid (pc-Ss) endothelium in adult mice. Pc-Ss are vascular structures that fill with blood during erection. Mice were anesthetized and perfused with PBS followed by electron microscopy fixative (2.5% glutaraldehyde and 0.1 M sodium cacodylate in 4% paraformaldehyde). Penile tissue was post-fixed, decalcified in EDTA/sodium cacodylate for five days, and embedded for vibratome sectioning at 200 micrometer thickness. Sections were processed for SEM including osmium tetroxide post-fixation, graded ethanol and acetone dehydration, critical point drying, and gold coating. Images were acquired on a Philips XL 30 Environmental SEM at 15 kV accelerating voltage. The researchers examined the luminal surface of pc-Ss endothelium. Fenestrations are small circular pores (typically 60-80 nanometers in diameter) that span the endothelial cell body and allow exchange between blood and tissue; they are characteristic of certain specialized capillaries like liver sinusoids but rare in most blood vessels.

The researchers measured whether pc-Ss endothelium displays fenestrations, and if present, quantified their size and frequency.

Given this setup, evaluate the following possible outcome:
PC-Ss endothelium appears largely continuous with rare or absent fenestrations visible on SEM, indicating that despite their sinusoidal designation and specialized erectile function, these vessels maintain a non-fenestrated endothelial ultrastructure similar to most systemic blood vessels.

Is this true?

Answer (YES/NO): NO